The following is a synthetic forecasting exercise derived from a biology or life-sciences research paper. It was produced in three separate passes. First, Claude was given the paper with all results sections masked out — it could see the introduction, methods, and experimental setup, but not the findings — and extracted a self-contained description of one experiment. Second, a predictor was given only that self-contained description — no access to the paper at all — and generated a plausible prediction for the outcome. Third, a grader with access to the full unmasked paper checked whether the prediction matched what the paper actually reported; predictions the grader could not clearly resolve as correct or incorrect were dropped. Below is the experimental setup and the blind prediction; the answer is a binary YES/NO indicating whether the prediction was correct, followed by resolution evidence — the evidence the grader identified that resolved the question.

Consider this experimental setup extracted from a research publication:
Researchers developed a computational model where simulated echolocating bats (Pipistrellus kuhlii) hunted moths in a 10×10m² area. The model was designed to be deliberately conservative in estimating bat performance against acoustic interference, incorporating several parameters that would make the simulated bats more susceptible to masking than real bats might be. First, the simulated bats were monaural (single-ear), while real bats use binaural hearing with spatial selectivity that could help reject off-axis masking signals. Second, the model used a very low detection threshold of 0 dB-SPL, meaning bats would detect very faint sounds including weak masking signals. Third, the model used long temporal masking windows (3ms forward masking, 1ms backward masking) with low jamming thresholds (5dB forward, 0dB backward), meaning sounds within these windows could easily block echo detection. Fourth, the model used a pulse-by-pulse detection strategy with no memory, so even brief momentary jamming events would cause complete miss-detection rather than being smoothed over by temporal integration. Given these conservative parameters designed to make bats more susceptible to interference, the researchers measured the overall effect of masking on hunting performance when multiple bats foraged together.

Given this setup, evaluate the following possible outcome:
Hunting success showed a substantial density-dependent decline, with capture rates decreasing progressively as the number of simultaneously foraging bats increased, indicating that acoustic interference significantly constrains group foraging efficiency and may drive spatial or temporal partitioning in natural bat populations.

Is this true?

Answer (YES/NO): NO